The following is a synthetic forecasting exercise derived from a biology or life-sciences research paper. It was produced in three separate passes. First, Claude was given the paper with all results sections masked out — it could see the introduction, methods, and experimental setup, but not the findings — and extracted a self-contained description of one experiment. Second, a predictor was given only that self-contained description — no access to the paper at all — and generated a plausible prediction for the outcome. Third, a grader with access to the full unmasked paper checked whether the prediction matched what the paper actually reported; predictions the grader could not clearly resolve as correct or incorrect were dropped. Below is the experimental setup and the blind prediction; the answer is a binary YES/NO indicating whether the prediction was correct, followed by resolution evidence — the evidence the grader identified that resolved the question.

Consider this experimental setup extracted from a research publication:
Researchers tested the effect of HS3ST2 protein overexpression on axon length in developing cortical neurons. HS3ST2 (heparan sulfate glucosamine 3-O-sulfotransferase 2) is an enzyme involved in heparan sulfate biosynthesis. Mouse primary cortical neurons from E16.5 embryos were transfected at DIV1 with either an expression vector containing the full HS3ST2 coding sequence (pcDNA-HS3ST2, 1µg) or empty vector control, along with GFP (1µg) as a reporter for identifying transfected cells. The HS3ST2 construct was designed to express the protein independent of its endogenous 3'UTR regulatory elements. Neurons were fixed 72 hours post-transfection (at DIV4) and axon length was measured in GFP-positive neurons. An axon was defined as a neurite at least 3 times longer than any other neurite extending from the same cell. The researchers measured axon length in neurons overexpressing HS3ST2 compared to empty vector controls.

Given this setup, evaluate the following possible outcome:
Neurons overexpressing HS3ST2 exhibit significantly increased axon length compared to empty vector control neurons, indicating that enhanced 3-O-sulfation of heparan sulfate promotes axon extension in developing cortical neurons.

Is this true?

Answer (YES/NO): NO